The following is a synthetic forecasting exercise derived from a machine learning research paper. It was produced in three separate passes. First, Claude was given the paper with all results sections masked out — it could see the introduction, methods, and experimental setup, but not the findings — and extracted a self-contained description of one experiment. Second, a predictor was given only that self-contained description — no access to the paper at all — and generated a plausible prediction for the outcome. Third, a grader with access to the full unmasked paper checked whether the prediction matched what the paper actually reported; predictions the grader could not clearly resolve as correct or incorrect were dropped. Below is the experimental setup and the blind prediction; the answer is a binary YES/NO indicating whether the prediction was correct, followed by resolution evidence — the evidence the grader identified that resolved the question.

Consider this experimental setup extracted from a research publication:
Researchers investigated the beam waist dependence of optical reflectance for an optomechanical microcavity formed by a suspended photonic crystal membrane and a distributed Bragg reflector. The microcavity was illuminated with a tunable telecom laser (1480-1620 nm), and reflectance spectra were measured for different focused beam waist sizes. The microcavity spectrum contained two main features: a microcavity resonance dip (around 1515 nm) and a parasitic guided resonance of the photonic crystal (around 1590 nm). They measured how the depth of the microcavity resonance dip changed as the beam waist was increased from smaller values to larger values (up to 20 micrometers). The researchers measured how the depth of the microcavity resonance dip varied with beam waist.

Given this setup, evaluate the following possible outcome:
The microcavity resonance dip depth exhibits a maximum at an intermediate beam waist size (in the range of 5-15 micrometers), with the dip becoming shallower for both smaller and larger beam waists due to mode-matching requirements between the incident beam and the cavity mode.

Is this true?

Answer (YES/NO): NO